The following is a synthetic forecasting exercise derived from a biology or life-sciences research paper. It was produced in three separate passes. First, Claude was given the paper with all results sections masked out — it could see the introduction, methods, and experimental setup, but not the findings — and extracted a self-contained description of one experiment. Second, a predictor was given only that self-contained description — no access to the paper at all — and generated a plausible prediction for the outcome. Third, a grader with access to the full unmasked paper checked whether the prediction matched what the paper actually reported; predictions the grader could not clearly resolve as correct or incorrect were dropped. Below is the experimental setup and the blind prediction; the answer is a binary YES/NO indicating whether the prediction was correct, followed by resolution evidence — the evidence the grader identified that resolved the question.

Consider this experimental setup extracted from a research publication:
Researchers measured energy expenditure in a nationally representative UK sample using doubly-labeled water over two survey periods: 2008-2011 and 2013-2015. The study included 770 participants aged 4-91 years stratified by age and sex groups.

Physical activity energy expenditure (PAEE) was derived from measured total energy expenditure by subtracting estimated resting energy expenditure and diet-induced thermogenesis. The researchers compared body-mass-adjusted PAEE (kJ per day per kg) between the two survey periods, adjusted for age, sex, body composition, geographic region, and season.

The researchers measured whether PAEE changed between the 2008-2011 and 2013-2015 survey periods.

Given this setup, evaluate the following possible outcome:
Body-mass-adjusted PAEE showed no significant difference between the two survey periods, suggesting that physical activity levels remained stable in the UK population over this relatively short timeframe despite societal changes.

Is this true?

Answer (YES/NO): YES